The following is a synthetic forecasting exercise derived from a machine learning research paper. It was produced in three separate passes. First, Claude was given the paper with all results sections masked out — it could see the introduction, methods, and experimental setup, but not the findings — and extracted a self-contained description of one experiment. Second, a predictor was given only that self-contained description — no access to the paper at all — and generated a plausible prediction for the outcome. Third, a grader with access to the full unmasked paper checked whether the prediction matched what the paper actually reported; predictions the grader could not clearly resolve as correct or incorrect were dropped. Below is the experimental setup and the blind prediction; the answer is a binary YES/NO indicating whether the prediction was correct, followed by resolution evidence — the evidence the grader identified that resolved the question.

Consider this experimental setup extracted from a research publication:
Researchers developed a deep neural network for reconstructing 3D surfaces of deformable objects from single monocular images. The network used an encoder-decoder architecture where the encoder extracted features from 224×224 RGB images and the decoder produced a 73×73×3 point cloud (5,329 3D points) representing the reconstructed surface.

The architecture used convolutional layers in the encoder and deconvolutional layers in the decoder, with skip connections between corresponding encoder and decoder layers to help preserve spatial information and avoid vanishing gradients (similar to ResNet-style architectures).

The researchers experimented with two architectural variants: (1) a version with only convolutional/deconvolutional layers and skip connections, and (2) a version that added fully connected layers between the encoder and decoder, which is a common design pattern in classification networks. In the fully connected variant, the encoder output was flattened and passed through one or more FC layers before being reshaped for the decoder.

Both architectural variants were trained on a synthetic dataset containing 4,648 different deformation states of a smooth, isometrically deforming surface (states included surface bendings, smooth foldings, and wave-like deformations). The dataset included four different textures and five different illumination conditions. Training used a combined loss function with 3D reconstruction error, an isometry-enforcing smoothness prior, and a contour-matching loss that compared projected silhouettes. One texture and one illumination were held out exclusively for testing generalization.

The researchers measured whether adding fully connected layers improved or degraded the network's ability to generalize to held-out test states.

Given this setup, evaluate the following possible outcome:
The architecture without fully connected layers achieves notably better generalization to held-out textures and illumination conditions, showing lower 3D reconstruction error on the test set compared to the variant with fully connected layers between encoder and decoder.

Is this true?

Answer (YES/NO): YES